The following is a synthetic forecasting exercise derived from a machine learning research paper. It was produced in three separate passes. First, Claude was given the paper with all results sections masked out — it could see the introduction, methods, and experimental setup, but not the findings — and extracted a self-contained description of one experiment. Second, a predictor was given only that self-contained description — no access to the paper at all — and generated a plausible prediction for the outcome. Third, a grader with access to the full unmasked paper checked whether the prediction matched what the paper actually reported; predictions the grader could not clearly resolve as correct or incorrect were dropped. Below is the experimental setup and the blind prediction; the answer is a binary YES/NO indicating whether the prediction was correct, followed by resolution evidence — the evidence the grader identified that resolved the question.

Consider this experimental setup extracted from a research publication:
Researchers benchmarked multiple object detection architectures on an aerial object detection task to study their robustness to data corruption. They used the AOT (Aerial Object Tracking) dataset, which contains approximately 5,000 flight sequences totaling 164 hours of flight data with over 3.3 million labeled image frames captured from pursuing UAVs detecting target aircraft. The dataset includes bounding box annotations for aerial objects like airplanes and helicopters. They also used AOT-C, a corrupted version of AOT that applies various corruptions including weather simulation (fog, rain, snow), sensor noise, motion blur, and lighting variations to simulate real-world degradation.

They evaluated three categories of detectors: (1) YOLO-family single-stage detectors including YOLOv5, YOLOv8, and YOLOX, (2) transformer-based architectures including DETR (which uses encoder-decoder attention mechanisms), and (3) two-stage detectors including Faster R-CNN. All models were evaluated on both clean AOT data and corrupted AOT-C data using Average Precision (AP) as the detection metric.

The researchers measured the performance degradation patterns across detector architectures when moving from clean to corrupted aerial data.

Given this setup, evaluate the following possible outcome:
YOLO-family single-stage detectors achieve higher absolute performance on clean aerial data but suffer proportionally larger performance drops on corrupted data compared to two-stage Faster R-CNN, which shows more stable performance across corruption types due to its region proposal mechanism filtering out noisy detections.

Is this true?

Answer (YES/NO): NO